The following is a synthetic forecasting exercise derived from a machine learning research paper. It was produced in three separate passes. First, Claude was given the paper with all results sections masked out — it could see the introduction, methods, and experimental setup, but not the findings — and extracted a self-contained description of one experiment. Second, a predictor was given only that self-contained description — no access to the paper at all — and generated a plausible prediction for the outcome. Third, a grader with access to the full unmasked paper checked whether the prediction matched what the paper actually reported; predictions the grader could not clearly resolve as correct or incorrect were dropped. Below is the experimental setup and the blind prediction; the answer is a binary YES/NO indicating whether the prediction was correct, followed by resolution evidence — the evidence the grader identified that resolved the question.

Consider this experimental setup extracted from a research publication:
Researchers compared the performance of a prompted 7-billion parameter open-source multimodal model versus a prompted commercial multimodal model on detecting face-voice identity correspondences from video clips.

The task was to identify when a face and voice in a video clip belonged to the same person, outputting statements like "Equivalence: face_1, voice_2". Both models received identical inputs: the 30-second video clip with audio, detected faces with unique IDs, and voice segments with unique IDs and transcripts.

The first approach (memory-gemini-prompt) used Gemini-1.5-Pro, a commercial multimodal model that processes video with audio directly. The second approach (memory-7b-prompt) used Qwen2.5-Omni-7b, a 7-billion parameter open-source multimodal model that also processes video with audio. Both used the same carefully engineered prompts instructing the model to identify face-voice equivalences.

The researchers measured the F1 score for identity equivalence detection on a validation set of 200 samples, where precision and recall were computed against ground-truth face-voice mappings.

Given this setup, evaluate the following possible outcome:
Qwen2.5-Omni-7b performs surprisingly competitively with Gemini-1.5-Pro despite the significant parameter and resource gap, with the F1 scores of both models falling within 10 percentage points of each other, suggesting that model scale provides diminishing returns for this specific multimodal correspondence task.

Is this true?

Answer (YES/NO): NO